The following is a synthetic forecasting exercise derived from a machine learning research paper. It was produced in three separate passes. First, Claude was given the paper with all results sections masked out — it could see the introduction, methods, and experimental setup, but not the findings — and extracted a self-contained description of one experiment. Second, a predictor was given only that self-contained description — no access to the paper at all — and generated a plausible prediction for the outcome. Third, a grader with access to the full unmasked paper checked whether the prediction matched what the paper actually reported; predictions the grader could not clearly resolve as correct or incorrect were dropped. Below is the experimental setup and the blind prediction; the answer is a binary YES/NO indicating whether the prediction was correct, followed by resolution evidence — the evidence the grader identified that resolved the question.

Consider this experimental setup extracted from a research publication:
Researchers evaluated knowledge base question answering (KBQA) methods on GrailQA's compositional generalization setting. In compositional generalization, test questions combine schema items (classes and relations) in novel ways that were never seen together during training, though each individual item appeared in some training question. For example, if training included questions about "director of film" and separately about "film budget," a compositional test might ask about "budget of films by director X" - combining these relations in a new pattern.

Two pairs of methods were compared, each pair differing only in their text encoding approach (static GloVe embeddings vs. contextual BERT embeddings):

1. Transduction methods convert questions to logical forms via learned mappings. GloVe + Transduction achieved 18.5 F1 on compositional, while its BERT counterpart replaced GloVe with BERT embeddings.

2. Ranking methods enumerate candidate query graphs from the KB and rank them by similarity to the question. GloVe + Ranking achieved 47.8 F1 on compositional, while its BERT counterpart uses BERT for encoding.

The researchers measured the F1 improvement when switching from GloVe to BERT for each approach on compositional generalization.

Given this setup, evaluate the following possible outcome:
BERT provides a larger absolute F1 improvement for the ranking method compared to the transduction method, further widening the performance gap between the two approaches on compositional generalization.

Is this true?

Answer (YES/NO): NO